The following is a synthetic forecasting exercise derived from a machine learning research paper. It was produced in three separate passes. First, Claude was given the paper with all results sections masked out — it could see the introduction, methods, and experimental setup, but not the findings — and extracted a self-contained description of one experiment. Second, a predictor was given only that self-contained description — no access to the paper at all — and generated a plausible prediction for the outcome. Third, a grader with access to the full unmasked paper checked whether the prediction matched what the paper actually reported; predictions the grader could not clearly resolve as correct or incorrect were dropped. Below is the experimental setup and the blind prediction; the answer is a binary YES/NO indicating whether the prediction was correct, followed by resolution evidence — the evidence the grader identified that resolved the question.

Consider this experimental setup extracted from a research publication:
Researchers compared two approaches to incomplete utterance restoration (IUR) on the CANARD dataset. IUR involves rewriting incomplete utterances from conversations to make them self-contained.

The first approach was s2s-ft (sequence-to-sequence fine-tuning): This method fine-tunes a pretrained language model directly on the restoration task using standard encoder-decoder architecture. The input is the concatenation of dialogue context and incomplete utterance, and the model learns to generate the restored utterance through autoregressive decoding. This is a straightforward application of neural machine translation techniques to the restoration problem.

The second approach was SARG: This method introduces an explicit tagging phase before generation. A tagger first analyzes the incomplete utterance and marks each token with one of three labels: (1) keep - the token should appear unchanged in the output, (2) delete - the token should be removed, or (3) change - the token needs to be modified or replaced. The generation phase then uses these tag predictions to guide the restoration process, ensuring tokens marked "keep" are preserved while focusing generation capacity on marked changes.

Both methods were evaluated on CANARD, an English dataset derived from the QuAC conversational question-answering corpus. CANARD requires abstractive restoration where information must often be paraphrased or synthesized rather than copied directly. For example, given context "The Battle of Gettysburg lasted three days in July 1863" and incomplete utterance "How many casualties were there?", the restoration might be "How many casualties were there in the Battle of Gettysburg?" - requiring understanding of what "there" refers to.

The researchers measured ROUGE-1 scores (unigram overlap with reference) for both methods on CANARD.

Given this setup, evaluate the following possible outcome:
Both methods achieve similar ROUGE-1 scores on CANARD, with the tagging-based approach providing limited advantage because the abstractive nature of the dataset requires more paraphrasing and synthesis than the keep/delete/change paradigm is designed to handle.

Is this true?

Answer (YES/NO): NO